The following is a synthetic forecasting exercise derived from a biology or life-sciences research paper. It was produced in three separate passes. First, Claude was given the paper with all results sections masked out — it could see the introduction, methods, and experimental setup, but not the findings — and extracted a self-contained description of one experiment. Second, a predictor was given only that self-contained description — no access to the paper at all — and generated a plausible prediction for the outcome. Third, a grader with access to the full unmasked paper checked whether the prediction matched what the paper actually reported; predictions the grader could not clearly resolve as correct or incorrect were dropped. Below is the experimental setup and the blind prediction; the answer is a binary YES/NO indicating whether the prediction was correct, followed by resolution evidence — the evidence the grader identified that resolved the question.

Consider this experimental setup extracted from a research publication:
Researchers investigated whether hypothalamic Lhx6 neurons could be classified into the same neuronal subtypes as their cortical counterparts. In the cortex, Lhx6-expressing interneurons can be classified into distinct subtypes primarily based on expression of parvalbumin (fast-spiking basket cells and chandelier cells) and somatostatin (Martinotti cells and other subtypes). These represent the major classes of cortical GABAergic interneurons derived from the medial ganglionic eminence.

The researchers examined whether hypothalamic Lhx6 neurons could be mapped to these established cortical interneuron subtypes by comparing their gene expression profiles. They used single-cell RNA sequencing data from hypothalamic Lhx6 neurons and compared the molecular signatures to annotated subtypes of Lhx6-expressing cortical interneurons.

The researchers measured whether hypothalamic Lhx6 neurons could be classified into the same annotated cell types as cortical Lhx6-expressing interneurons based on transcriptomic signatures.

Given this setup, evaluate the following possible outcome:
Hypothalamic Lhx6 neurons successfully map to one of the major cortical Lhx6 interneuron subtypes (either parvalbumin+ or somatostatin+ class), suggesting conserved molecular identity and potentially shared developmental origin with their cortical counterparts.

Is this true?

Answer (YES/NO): NO